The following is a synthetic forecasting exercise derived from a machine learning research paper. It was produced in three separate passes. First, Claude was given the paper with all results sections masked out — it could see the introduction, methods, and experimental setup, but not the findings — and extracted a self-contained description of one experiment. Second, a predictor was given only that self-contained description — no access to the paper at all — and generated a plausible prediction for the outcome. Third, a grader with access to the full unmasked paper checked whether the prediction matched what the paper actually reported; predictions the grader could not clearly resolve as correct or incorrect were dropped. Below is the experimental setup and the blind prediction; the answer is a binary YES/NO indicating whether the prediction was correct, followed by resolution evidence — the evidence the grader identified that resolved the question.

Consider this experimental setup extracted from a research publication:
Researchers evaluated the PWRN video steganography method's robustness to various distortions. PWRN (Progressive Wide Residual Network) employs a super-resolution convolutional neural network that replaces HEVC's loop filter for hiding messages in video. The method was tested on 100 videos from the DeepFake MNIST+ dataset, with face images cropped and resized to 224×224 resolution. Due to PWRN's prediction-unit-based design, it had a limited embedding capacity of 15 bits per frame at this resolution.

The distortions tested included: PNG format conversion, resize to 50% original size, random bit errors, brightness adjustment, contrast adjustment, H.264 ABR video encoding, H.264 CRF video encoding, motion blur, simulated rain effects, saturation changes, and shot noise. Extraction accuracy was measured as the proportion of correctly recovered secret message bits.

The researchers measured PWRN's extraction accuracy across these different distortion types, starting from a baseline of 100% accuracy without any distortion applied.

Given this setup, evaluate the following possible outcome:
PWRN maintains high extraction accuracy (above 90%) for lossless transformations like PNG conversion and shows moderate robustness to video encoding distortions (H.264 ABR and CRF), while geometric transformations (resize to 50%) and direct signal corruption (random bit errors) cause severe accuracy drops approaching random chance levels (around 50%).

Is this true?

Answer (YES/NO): NO